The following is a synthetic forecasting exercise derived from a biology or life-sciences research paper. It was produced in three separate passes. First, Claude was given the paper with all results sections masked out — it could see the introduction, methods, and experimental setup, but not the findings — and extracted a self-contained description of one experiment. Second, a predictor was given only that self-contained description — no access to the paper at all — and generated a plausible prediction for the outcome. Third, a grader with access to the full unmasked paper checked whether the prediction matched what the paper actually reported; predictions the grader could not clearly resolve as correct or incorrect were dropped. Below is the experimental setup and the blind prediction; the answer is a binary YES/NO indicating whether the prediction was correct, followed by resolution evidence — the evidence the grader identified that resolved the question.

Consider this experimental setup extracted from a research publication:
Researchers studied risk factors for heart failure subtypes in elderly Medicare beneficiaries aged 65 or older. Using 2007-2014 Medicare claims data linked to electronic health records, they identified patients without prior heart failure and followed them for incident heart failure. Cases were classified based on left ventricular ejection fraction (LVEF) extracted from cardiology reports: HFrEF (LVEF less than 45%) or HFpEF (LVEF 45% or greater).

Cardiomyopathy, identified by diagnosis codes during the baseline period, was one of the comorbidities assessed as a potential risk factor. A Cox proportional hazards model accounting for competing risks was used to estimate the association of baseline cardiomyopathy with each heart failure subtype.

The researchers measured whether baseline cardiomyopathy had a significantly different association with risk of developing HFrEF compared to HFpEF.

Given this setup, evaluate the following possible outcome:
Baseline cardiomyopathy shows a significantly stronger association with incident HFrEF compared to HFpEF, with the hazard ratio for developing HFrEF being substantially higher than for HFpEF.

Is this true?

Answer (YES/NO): YES